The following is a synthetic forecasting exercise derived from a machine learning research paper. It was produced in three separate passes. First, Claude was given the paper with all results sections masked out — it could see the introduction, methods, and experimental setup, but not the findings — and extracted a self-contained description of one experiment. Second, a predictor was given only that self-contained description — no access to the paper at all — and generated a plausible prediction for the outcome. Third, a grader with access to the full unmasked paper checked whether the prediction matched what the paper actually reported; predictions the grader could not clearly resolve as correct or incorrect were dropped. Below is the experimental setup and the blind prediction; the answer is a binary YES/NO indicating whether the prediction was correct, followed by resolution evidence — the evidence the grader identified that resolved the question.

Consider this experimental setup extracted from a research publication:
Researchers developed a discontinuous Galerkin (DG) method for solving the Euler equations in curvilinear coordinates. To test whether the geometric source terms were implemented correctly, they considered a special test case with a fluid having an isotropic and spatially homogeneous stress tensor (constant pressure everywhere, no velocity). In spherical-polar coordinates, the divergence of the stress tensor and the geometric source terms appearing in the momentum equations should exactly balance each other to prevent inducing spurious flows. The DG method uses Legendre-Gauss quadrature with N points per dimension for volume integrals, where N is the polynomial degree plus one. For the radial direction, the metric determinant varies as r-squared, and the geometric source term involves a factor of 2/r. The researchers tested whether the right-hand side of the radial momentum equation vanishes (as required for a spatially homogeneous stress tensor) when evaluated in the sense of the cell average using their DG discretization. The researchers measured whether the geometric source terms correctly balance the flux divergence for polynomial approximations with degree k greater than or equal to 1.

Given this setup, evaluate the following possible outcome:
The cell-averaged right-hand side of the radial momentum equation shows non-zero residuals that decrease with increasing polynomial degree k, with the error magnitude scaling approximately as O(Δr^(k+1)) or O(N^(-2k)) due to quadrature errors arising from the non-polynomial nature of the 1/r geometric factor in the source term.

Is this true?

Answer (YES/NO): NO